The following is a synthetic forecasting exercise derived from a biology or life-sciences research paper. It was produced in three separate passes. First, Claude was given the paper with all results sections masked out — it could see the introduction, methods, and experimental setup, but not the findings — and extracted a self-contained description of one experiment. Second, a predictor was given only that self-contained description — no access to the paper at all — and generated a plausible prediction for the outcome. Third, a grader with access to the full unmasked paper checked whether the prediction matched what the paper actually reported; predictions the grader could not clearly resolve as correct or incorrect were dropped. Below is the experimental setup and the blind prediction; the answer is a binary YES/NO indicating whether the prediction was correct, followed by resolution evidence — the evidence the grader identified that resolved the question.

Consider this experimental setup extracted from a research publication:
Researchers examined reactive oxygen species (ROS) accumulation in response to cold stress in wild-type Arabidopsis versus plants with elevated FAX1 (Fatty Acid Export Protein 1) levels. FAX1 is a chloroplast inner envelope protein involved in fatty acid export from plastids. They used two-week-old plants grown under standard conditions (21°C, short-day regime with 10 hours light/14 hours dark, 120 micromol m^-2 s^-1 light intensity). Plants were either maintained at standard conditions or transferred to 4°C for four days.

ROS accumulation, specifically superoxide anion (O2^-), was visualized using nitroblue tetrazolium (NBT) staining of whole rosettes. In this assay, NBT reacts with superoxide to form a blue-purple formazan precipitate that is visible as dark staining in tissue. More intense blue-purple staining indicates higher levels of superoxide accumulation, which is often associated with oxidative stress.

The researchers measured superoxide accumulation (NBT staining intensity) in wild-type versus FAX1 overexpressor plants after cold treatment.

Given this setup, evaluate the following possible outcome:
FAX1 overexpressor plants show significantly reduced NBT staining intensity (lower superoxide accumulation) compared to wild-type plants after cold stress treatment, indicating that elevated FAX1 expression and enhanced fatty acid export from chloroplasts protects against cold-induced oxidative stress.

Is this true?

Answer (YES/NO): NO